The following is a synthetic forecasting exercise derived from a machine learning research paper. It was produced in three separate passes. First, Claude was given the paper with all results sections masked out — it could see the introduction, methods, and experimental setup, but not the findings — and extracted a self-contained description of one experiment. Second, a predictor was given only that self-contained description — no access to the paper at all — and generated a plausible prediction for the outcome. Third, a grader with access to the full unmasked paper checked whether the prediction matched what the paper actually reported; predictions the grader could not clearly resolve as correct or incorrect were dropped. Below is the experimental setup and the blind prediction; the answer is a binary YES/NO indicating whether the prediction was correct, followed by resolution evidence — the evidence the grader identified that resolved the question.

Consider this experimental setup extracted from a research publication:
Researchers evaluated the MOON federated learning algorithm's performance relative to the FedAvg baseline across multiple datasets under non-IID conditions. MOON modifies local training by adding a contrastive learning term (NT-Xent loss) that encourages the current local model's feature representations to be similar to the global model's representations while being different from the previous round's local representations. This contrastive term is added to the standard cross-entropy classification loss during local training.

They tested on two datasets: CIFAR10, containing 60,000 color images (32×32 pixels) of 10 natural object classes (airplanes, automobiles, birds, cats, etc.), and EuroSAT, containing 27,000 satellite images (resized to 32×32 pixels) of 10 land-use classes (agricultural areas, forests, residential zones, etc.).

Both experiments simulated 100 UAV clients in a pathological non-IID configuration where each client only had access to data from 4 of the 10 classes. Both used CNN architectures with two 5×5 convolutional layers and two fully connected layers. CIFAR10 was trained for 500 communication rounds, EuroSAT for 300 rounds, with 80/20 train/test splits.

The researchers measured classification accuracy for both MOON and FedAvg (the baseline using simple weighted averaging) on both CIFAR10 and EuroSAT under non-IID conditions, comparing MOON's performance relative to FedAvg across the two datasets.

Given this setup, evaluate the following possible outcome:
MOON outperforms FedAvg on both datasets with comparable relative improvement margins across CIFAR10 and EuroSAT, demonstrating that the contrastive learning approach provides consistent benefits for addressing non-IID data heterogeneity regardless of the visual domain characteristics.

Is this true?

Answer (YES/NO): NO